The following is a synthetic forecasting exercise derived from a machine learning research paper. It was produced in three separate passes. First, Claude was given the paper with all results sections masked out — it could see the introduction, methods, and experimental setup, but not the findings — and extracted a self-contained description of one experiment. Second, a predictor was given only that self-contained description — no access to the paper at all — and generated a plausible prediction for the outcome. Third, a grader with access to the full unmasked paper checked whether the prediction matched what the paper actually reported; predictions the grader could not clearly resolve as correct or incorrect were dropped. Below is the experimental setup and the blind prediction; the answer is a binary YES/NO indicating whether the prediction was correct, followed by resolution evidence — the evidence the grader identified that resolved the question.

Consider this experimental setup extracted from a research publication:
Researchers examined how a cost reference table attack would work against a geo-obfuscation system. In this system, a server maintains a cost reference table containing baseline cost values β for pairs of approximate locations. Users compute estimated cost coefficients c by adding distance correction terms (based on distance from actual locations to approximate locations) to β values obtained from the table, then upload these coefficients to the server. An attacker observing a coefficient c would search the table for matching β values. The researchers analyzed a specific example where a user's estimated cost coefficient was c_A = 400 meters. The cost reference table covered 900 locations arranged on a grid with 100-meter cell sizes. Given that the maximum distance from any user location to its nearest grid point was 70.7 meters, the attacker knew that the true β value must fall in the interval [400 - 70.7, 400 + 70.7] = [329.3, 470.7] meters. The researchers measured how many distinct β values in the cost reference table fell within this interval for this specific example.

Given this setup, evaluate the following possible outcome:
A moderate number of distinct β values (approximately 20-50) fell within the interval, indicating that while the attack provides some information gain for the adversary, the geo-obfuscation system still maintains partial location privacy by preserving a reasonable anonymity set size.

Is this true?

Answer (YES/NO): NO